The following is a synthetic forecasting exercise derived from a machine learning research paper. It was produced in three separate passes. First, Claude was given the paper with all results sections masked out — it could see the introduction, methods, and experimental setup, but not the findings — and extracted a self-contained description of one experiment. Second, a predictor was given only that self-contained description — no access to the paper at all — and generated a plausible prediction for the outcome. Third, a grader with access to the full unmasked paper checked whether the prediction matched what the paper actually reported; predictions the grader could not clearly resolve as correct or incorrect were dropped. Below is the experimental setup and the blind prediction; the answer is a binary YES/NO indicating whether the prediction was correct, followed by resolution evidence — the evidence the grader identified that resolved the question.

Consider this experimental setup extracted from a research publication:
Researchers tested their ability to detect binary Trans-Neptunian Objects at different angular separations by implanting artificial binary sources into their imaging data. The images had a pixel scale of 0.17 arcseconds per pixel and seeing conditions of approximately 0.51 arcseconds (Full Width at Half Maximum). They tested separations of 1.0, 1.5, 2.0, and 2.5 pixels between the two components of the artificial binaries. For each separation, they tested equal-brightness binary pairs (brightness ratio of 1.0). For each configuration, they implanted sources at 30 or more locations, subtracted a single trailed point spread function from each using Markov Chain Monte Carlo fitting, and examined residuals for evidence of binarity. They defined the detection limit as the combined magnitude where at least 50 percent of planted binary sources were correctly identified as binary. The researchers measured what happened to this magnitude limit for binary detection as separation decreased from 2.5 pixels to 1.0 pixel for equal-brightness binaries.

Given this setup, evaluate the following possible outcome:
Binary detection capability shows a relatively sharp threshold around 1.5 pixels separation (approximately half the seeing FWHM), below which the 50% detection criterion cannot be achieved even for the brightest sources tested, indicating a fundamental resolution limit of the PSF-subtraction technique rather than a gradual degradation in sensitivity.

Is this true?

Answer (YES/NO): NO